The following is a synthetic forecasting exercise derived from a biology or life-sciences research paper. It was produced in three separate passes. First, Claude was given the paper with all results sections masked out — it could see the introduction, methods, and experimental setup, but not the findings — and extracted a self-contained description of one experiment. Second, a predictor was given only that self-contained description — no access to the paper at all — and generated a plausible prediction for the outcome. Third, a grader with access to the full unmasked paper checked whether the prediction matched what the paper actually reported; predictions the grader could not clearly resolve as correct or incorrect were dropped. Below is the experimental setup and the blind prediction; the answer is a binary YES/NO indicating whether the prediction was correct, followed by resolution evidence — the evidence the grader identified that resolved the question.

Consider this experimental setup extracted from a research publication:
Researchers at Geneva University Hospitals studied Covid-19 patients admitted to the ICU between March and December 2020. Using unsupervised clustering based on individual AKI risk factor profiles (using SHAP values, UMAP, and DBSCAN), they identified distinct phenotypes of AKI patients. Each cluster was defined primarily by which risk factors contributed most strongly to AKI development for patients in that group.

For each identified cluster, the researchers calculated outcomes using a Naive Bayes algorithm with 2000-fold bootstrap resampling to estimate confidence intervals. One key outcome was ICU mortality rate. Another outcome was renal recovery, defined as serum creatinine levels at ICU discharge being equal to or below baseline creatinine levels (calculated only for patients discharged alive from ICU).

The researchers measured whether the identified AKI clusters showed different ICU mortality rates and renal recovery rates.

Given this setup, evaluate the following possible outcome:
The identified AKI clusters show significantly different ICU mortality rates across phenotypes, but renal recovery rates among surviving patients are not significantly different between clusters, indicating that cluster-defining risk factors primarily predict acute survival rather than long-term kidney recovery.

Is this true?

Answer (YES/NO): NO